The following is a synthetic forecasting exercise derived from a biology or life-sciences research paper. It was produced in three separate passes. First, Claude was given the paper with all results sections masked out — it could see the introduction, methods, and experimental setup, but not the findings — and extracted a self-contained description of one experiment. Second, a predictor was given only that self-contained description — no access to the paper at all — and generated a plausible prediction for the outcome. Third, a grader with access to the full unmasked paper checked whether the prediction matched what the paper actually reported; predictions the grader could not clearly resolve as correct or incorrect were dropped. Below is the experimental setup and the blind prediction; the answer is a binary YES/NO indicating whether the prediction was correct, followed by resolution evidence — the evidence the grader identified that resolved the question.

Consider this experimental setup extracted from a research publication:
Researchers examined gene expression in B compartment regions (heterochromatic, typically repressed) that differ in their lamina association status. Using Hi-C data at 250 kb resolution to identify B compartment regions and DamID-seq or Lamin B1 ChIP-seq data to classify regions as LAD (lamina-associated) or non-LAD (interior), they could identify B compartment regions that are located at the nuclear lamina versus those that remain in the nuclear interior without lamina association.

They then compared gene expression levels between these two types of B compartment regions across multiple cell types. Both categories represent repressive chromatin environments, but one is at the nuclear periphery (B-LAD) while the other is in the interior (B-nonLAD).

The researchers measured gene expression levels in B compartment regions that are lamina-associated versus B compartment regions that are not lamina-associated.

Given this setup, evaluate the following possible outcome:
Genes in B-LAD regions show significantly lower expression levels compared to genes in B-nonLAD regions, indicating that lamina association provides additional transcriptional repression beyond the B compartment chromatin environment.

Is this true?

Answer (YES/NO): YES